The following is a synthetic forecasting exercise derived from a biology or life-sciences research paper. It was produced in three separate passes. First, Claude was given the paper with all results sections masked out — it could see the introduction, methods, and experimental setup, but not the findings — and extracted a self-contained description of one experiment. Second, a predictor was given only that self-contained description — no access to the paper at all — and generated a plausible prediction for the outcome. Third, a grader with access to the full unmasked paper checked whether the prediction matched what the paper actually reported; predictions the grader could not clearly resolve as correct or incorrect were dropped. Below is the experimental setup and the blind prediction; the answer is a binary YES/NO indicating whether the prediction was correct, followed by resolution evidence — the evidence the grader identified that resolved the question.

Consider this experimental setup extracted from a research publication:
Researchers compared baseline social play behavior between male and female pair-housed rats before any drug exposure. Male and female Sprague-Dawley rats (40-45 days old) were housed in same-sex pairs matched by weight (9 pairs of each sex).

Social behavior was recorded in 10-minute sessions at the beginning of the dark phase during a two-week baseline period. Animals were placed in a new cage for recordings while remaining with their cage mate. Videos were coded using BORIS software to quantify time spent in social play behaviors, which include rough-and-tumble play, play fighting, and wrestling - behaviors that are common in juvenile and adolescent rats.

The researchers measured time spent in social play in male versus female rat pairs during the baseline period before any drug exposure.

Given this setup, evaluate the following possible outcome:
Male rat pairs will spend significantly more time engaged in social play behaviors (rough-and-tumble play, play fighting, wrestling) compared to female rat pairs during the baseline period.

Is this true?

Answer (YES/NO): YES